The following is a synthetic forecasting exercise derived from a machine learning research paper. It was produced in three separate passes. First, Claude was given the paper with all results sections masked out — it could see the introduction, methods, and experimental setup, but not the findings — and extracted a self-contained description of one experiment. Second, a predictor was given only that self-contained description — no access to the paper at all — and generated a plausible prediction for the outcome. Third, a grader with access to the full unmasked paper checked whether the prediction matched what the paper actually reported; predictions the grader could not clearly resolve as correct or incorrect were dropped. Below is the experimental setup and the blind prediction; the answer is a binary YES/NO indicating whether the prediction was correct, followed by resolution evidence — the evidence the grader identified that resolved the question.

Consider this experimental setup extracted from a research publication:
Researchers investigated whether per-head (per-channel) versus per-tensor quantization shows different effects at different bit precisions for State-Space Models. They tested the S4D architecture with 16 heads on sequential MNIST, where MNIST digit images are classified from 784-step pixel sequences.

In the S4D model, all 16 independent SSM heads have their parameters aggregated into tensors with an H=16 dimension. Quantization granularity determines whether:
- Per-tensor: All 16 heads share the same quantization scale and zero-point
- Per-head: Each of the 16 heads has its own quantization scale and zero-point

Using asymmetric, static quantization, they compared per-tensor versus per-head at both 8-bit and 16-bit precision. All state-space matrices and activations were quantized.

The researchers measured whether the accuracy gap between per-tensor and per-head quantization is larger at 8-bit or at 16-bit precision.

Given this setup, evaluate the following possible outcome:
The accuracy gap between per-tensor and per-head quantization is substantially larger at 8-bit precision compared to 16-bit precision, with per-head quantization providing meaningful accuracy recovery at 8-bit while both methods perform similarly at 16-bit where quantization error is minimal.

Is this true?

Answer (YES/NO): YES